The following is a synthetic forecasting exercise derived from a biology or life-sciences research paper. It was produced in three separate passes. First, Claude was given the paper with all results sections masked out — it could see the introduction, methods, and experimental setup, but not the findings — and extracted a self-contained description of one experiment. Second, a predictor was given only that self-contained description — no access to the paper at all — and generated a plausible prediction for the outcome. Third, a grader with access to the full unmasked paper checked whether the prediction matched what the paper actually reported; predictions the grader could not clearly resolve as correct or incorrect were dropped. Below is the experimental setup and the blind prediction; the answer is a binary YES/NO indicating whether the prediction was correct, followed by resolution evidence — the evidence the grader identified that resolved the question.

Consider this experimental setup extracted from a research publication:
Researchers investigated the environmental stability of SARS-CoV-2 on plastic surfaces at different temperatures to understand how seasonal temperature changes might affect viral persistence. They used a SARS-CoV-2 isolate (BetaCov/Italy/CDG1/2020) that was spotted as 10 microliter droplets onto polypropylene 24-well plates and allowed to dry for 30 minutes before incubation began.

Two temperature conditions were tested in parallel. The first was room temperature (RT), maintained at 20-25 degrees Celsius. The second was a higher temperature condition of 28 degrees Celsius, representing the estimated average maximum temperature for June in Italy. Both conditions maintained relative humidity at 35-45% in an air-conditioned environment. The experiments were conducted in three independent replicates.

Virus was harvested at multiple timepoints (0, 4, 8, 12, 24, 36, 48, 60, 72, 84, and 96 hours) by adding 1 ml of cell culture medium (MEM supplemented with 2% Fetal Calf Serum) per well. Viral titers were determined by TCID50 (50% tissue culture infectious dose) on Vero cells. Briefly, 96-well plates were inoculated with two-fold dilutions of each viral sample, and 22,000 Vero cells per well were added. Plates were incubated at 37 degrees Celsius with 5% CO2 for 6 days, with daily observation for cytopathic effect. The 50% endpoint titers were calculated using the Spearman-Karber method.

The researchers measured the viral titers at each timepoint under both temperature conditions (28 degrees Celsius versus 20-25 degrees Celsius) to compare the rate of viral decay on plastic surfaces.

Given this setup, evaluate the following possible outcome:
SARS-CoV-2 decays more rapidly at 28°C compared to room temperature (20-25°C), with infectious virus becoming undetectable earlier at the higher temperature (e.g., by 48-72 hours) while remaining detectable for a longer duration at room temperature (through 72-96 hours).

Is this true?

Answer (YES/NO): NO